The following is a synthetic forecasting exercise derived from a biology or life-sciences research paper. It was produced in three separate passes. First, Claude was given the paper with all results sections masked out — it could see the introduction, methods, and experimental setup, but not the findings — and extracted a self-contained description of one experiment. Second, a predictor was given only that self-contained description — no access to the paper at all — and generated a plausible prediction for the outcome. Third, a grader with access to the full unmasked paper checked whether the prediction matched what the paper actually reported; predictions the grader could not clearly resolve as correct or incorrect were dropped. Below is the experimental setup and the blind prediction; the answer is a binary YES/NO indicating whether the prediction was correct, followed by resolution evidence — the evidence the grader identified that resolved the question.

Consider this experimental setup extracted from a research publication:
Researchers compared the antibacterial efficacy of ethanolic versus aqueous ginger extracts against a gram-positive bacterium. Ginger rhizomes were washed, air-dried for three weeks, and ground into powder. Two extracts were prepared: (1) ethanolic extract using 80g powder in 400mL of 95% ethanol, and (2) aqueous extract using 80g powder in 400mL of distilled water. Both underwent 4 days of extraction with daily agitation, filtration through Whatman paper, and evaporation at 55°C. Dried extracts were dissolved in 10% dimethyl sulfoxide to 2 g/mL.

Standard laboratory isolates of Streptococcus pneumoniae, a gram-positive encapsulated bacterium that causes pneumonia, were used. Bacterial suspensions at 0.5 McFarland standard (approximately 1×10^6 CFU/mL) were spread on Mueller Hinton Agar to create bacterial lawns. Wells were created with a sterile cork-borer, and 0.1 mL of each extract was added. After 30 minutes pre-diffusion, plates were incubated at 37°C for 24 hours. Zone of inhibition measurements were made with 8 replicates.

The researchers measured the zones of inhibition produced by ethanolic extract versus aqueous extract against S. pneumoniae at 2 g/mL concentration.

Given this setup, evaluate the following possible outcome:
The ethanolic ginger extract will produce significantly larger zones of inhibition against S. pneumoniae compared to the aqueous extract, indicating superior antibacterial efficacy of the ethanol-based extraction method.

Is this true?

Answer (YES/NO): YES